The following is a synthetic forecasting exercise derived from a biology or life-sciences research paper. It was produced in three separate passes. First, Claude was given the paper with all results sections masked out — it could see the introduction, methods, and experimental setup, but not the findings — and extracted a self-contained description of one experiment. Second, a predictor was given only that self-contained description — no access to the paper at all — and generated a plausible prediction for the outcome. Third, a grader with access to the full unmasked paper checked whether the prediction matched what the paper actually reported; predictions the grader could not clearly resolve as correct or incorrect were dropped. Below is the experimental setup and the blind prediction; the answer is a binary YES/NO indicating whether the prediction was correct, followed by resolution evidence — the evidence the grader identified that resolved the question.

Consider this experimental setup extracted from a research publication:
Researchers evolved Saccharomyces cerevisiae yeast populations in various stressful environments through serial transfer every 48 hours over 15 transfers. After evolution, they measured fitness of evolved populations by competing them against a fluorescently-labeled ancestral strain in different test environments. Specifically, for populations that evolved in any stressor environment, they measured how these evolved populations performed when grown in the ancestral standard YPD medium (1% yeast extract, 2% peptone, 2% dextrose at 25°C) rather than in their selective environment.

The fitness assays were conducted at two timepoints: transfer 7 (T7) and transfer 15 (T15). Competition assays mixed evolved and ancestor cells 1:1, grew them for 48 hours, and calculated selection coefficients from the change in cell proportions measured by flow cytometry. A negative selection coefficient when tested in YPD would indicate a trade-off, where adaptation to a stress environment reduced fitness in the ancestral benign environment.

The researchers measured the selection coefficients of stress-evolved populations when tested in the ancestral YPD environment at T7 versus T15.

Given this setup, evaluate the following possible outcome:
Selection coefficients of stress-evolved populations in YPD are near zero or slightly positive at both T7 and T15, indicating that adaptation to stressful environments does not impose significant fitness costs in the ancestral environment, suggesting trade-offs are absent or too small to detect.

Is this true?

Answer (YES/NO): NO